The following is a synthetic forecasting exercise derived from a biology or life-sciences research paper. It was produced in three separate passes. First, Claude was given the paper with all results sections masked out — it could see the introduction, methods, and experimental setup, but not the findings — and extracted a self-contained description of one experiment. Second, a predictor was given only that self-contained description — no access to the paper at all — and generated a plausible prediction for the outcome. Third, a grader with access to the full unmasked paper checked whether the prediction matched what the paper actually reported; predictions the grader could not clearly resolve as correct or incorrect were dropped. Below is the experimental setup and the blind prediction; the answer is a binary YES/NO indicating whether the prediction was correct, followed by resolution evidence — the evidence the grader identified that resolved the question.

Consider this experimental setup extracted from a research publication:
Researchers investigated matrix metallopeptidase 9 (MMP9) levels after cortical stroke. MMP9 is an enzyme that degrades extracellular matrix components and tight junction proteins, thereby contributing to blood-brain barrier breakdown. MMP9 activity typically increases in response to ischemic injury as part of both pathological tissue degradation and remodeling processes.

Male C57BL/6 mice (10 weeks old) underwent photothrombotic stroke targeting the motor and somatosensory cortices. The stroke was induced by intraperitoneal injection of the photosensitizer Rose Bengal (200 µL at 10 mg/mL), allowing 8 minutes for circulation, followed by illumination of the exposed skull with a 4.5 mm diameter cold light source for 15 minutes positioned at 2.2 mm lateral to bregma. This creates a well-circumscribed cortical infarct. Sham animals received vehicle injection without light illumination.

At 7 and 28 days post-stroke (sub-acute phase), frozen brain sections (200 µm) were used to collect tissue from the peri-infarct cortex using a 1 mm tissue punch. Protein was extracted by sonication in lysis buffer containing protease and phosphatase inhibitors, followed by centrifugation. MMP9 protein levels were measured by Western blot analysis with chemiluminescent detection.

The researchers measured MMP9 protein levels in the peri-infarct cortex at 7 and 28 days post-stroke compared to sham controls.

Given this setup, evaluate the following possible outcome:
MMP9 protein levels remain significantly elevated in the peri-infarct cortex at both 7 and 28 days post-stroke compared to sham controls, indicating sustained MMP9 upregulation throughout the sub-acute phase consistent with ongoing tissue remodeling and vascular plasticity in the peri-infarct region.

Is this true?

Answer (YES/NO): YES